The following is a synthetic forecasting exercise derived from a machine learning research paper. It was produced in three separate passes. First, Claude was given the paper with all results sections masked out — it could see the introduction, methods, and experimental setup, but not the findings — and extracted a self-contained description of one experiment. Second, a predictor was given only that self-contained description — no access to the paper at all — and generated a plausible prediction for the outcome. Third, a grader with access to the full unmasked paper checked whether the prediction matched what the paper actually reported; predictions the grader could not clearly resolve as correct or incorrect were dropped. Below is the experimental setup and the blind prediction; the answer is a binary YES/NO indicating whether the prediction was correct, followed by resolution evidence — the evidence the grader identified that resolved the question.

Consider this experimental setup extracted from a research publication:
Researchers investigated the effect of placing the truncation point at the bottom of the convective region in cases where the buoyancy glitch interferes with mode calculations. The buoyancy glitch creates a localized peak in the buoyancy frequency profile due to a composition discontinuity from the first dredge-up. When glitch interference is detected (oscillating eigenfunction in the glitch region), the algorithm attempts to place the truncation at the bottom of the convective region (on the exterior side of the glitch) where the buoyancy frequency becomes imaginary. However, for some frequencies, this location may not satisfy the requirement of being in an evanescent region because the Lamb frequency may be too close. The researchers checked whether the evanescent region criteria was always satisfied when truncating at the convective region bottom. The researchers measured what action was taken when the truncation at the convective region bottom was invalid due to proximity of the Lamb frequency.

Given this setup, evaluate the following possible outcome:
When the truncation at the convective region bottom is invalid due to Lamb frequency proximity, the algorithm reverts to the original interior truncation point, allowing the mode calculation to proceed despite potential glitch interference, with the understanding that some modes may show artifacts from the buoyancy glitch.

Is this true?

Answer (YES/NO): YES